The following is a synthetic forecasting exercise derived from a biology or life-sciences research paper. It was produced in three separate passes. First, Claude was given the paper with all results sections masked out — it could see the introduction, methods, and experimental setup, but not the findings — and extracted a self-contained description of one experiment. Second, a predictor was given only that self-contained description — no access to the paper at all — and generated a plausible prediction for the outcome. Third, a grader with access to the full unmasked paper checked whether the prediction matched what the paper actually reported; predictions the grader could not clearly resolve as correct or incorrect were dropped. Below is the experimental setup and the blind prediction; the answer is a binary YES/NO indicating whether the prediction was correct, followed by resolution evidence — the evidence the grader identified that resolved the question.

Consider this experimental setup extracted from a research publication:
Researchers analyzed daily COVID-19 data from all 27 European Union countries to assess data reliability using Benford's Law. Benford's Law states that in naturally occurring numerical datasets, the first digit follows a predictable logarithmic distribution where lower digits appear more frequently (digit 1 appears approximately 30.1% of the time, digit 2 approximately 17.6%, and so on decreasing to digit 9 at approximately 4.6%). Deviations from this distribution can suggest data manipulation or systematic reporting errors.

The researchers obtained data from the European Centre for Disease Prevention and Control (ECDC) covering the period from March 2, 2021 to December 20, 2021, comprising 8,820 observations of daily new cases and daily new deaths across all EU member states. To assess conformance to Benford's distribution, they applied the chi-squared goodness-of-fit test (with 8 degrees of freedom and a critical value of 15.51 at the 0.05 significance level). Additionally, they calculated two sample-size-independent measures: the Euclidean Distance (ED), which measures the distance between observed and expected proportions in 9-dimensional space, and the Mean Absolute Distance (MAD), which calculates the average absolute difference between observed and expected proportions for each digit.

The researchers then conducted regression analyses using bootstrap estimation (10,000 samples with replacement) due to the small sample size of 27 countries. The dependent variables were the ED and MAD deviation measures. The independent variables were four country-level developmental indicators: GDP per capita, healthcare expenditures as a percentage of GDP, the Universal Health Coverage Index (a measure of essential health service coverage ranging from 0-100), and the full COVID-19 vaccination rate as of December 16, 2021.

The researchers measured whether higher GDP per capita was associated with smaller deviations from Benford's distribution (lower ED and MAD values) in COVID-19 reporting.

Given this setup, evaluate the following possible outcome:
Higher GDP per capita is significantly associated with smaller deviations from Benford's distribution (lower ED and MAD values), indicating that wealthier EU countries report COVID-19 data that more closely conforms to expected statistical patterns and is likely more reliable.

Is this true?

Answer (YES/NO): NO